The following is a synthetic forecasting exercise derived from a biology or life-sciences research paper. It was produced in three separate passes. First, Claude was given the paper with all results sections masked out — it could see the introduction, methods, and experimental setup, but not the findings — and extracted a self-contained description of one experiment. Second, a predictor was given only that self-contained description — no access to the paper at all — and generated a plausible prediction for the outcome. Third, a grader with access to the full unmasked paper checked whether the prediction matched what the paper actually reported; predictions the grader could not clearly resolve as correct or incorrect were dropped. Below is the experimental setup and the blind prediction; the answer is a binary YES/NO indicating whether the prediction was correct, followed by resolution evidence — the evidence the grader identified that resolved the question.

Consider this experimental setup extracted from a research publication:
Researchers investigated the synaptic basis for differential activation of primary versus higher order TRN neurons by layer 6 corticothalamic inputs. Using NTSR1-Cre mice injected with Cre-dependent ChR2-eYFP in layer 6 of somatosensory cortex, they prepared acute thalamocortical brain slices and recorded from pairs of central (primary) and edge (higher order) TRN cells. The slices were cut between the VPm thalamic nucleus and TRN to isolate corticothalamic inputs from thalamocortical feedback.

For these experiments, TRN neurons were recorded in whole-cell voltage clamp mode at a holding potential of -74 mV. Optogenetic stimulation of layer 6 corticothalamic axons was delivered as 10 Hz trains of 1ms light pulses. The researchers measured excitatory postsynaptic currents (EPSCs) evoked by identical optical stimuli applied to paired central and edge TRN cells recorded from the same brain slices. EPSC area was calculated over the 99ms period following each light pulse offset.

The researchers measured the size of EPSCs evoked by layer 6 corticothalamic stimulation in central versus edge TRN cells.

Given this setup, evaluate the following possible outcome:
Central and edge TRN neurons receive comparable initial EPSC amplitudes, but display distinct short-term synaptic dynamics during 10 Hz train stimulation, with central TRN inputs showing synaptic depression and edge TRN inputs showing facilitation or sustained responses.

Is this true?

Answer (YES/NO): NO